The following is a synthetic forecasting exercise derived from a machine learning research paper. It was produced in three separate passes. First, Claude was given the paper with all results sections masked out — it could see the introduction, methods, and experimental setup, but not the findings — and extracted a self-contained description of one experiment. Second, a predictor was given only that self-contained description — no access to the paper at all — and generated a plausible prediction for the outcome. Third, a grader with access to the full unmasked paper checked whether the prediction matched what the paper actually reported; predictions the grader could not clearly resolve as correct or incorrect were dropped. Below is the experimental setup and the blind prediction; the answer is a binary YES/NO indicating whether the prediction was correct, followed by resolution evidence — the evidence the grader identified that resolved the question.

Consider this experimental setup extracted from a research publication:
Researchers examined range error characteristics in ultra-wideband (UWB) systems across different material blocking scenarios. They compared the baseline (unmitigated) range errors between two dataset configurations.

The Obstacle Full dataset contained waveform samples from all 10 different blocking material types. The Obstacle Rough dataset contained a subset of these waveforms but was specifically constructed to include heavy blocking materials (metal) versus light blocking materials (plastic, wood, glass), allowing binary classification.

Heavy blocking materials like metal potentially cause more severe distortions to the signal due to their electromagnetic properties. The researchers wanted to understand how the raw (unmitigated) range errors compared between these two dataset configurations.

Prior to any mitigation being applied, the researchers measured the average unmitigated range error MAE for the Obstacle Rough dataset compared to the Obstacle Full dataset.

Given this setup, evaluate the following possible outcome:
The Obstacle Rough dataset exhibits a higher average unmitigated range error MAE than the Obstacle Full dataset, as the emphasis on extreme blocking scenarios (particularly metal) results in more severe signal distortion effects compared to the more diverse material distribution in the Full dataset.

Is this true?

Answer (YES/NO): YES